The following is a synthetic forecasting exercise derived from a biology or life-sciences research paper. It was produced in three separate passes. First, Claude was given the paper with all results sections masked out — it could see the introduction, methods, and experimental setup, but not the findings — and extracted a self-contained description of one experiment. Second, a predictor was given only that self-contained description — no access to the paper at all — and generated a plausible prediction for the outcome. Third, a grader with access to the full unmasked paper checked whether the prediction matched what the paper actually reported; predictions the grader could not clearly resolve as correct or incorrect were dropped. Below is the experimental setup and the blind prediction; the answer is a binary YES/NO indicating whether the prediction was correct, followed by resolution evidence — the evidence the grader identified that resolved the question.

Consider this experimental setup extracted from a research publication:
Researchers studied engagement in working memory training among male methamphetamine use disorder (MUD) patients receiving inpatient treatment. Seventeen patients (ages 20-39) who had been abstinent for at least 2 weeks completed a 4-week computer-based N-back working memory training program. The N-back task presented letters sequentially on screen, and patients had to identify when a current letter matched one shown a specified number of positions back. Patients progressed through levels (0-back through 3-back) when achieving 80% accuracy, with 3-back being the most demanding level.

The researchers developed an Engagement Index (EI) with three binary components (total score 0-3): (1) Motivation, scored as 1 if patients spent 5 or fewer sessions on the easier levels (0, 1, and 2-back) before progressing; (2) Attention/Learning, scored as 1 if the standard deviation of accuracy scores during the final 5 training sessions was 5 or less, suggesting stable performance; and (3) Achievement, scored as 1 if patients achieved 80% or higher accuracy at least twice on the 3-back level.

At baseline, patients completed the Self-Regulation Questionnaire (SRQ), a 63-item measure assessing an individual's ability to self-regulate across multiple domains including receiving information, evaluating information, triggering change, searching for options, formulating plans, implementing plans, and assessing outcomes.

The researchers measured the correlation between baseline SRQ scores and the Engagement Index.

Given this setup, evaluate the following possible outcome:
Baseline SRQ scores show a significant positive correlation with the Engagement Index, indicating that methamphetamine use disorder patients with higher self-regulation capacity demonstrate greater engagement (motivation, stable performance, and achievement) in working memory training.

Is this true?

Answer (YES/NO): NO